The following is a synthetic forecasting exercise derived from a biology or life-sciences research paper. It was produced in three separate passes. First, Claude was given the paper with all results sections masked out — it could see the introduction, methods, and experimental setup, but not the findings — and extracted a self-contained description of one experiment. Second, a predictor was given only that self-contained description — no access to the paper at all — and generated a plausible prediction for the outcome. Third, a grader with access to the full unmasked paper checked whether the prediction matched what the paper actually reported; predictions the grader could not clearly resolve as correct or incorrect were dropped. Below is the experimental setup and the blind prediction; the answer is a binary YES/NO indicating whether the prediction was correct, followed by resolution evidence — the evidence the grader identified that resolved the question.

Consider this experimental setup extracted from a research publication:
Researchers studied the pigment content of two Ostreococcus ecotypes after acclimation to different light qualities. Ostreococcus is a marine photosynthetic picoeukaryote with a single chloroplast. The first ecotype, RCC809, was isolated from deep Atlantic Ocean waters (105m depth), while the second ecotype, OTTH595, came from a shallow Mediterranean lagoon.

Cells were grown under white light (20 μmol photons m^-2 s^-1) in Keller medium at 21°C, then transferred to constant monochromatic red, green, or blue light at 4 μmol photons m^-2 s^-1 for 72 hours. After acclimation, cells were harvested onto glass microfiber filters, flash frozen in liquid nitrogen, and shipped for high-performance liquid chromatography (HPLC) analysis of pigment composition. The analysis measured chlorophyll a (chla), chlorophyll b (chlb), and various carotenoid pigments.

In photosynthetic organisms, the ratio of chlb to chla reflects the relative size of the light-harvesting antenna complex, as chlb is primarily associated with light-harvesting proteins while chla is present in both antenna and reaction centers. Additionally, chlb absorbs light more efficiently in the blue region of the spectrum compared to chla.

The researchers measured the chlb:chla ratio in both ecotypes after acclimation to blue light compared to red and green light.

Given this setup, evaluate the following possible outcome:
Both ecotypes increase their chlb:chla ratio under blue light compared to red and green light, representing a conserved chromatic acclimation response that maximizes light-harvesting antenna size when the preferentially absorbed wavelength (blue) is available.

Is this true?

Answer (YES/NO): NO